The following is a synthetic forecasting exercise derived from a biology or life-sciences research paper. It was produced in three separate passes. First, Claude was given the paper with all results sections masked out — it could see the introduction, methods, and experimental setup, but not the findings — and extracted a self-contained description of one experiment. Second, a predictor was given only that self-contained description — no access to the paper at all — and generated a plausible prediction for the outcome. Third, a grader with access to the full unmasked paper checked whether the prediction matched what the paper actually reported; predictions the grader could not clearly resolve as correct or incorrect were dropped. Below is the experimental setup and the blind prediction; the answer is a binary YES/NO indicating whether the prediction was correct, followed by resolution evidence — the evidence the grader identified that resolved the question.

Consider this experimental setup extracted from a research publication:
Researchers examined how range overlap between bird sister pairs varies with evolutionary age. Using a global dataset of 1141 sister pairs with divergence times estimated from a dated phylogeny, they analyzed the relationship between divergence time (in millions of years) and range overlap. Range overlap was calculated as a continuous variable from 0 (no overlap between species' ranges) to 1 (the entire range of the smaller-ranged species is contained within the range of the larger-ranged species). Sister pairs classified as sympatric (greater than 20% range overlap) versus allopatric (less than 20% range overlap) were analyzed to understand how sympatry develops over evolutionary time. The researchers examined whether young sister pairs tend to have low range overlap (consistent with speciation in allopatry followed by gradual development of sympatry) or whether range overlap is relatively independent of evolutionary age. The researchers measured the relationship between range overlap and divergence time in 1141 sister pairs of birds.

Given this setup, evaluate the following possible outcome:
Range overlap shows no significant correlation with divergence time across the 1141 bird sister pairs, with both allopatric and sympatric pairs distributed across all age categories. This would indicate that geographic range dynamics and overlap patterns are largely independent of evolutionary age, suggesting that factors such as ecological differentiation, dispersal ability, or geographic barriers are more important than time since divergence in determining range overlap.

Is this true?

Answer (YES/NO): NO